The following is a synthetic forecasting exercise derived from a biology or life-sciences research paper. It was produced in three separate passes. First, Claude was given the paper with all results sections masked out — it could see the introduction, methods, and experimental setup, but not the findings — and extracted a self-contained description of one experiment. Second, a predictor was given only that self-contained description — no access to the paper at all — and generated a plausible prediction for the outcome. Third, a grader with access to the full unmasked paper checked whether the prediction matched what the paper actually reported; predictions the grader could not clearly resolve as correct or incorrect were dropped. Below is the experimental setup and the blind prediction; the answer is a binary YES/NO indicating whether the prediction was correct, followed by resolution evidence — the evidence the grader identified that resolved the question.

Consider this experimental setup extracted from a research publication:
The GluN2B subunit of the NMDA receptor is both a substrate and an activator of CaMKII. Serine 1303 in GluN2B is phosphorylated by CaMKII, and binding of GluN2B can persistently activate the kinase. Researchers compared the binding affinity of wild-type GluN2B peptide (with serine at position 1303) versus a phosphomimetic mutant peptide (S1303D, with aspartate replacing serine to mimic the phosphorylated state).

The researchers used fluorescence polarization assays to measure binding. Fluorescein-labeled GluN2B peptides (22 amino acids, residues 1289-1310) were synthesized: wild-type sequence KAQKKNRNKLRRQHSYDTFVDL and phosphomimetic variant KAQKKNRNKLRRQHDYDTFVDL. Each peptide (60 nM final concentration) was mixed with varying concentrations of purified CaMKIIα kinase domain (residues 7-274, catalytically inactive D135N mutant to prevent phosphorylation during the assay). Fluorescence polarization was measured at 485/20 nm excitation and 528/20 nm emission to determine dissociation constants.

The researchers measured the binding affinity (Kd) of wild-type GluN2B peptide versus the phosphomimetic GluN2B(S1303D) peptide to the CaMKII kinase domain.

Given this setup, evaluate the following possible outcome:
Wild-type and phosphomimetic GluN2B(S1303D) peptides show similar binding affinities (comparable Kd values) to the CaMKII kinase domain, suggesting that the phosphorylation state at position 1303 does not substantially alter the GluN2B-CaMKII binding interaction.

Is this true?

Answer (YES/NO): YES